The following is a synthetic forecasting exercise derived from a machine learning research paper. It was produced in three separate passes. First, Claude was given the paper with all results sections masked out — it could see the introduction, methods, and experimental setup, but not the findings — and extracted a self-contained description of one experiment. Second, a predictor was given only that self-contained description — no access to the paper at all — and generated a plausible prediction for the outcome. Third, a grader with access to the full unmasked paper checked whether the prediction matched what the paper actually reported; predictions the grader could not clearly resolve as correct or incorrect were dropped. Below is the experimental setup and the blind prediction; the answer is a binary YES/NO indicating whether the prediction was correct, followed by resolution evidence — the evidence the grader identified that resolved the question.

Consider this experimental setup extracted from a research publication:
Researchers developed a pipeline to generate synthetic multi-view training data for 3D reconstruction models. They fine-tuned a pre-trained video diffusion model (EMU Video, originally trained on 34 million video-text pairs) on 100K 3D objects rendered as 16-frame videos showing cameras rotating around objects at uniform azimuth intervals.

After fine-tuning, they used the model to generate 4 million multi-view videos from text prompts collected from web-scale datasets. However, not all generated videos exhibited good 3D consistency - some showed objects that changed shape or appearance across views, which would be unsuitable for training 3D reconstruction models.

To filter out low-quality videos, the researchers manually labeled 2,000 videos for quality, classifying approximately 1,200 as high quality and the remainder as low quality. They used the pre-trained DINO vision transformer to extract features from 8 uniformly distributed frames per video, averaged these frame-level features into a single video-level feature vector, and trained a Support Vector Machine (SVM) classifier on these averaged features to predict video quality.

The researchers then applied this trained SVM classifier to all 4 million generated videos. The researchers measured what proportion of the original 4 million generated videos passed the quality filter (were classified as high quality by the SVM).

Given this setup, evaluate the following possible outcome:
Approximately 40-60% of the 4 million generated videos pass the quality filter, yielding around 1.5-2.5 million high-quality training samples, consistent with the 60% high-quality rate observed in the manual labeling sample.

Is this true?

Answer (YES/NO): NO